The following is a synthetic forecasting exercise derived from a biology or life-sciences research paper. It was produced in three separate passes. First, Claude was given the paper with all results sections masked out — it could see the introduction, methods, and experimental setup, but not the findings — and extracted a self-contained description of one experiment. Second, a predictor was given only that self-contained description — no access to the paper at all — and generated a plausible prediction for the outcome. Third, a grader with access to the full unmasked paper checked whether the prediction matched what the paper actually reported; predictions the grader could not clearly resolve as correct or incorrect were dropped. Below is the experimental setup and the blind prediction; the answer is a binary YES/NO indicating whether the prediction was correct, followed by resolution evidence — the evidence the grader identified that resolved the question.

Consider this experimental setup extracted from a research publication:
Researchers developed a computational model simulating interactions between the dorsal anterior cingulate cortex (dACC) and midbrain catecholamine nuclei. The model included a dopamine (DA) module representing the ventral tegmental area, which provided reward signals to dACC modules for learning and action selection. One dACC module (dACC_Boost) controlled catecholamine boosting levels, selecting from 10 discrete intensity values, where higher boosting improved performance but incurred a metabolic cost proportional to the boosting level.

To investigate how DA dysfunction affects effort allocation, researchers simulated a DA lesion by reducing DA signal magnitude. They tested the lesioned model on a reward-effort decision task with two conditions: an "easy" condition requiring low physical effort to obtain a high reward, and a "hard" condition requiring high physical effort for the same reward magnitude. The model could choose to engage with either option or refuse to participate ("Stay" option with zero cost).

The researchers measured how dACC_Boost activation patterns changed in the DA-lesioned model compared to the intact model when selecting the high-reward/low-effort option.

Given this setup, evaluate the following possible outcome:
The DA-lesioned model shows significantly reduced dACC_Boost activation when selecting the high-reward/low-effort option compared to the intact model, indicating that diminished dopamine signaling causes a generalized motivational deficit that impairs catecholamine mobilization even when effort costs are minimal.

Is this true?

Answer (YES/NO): NO